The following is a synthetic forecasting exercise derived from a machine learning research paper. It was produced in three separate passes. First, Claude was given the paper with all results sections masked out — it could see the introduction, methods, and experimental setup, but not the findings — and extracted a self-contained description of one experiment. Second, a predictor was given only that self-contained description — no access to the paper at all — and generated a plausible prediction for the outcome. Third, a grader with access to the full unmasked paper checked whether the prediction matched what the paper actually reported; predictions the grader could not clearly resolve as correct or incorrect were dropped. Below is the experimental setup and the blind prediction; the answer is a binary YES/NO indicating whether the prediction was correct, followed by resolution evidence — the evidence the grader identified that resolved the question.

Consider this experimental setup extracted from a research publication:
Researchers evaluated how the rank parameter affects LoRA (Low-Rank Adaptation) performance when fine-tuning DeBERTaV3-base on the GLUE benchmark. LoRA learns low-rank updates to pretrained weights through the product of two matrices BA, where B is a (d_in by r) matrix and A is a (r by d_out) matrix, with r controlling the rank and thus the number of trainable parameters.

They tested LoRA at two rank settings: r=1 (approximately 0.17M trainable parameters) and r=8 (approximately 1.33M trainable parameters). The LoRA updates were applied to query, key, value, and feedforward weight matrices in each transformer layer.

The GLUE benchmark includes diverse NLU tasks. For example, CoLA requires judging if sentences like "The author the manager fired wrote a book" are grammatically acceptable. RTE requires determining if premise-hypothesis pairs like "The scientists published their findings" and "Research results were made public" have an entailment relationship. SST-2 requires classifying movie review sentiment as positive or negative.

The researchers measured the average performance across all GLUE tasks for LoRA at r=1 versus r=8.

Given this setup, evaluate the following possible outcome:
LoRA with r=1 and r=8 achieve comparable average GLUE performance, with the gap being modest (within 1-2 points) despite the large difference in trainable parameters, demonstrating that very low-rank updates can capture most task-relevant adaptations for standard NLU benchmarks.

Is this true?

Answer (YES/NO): YES